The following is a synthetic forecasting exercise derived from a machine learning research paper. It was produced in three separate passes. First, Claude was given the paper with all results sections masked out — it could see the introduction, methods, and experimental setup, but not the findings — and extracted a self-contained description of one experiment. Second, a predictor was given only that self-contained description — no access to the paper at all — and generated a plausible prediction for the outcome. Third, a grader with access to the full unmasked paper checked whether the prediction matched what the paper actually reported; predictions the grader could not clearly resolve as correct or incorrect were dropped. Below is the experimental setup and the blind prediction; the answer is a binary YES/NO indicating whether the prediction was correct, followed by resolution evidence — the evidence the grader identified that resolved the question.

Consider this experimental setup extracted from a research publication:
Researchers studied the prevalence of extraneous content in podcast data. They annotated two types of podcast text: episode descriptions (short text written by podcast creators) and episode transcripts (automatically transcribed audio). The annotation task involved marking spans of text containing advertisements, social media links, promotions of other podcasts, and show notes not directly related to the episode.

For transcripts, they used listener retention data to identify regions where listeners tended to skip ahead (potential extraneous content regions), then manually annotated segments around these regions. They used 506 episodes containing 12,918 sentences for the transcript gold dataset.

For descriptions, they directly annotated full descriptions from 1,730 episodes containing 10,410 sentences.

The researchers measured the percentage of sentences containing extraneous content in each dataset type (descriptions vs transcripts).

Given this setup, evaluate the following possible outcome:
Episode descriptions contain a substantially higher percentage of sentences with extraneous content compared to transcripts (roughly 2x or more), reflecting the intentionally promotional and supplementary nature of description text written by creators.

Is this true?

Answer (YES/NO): NO